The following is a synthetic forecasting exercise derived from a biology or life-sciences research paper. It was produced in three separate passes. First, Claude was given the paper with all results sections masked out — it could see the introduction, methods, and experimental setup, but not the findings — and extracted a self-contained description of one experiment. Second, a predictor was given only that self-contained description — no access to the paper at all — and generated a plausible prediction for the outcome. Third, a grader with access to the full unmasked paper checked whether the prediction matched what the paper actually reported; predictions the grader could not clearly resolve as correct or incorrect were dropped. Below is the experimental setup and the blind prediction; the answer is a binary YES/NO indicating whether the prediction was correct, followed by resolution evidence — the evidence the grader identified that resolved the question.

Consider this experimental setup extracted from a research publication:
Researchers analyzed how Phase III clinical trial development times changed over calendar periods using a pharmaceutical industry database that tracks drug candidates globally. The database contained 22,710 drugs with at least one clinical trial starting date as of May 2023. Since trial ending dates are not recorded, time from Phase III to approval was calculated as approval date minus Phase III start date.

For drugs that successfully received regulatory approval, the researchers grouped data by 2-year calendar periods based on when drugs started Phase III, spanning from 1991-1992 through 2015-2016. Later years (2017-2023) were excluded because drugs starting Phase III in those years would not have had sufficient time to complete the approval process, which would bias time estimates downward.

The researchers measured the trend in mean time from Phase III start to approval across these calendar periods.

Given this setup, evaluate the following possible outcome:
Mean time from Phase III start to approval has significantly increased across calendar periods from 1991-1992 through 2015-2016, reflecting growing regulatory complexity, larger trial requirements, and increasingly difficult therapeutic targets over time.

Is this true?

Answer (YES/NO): NO